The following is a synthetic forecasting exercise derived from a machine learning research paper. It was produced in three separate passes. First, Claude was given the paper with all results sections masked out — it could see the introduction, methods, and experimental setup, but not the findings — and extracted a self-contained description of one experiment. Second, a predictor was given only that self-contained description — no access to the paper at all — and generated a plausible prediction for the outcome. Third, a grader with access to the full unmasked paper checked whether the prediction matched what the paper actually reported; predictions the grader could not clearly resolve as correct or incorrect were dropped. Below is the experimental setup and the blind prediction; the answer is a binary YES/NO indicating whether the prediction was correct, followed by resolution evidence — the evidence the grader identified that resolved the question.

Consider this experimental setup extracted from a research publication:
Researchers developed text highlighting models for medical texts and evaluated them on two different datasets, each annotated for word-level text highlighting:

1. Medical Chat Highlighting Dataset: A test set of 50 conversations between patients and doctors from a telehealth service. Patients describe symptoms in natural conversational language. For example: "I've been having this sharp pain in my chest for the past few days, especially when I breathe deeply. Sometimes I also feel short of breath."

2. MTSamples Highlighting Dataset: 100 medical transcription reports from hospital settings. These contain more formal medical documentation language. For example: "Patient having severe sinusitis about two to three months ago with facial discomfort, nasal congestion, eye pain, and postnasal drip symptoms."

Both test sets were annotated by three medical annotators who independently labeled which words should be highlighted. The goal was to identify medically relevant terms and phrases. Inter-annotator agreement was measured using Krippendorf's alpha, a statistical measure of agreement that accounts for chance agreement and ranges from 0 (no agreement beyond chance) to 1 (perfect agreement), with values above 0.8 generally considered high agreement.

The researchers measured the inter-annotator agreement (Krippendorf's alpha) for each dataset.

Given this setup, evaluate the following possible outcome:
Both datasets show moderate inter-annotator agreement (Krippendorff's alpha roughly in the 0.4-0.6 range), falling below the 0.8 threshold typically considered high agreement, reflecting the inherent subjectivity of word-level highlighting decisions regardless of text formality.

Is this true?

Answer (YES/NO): NO